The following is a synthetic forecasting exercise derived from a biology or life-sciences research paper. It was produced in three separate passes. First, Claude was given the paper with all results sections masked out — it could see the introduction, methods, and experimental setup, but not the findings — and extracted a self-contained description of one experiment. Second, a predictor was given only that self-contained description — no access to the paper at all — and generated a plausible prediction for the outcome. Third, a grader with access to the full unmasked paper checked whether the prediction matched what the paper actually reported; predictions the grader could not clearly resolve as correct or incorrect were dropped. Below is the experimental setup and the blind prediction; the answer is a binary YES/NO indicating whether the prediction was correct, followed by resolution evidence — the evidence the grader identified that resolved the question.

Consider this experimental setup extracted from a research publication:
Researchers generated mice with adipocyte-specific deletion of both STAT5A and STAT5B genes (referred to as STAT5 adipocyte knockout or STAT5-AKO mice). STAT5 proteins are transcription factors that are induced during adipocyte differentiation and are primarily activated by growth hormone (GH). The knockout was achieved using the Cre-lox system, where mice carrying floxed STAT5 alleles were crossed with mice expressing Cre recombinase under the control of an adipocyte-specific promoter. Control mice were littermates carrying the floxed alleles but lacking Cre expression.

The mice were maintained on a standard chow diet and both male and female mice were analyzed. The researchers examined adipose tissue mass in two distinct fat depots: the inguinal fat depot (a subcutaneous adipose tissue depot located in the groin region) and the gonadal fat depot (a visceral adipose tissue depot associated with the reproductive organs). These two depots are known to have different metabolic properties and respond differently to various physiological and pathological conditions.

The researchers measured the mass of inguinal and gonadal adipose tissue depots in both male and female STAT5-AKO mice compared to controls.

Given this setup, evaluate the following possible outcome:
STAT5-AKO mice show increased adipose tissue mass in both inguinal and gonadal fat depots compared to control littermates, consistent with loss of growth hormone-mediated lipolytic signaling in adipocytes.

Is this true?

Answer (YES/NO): NO